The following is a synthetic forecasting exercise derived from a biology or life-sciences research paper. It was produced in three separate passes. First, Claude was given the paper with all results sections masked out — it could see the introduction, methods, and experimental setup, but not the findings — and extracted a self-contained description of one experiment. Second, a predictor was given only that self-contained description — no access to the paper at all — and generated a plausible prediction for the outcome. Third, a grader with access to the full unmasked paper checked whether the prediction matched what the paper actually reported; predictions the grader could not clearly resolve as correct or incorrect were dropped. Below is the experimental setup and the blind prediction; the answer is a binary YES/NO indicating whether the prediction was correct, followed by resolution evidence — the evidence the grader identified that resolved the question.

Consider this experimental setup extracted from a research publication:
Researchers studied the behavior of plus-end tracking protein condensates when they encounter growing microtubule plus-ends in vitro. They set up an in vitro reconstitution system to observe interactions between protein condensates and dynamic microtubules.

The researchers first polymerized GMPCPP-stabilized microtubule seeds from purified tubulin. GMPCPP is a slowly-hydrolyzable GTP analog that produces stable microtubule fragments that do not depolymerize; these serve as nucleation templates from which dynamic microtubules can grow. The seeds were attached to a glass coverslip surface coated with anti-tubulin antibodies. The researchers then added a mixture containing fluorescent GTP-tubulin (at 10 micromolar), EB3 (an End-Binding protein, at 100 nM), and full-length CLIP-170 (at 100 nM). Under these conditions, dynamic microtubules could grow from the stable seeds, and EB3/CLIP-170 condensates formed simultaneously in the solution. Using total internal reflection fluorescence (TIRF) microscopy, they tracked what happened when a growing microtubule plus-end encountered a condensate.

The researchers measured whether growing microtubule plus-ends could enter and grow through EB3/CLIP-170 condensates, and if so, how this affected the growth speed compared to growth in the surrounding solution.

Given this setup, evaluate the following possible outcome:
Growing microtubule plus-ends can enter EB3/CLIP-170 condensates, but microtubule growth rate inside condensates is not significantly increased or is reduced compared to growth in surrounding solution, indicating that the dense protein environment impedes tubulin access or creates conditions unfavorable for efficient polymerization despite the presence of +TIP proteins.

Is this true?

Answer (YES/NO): NO